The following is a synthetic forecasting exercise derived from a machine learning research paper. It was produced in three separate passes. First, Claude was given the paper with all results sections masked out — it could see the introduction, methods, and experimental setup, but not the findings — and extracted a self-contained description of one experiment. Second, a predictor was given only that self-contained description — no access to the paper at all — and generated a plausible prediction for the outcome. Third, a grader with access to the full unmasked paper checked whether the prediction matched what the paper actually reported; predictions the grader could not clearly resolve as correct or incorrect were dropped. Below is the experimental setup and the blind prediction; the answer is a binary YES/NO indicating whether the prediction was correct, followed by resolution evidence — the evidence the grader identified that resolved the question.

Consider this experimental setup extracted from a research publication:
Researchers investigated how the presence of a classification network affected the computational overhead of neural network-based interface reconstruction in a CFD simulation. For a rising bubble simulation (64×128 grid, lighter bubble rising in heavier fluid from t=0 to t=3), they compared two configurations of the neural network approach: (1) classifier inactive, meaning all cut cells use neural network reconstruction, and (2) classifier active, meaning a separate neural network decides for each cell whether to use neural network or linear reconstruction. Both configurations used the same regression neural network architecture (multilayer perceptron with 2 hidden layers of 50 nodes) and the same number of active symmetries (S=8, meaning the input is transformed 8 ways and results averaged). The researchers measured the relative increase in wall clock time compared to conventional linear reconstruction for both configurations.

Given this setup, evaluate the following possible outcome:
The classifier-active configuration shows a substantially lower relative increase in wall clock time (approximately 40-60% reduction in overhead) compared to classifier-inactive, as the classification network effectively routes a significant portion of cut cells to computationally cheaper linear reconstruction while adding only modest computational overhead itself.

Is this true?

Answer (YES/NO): NO